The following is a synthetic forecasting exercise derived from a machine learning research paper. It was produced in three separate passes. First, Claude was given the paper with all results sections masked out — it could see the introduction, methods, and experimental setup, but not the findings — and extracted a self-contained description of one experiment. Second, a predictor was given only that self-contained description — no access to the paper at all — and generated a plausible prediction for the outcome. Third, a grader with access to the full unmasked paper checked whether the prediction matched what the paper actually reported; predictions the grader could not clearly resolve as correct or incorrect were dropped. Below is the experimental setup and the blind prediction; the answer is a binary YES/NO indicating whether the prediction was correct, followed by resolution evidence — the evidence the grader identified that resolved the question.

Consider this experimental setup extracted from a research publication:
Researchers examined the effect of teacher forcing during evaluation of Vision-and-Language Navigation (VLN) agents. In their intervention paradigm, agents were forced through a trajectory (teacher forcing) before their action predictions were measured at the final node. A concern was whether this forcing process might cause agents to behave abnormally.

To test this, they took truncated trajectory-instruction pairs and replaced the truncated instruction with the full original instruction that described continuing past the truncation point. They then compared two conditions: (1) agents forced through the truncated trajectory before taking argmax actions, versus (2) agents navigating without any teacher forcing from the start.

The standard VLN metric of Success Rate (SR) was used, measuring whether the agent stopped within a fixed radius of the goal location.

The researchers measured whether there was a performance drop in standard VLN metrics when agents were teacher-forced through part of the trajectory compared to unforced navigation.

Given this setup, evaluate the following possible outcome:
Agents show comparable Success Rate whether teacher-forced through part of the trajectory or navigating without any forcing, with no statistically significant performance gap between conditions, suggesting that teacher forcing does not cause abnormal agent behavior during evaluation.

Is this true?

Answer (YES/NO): NO